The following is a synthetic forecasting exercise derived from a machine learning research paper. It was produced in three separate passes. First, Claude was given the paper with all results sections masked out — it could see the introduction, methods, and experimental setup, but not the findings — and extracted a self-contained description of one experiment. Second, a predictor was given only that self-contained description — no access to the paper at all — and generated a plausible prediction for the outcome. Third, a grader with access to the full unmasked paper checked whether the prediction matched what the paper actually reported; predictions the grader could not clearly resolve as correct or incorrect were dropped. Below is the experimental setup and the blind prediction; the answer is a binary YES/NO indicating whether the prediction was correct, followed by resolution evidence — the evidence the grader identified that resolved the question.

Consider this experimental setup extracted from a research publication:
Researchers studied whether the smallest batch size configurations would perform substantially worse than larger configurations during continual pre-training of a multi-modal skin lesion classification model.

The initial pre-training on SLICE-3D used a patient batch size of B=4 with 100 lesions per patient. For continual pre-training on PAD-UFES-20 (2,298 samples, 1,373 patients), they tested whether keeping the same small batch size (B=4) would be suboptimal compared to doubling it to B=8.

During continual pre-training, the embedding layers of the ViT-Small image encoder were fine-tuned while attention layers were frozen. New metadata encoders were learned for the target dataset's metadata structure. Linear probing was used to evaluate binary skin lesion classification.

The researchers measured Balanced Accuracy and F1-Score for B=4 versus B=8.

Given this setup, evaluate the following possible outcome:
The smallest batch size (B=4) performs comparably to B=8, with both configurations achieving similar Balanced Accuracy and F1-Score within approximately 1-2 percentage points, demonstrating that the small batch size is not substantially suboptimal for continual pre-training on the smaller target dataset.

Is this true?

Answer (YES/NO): YES